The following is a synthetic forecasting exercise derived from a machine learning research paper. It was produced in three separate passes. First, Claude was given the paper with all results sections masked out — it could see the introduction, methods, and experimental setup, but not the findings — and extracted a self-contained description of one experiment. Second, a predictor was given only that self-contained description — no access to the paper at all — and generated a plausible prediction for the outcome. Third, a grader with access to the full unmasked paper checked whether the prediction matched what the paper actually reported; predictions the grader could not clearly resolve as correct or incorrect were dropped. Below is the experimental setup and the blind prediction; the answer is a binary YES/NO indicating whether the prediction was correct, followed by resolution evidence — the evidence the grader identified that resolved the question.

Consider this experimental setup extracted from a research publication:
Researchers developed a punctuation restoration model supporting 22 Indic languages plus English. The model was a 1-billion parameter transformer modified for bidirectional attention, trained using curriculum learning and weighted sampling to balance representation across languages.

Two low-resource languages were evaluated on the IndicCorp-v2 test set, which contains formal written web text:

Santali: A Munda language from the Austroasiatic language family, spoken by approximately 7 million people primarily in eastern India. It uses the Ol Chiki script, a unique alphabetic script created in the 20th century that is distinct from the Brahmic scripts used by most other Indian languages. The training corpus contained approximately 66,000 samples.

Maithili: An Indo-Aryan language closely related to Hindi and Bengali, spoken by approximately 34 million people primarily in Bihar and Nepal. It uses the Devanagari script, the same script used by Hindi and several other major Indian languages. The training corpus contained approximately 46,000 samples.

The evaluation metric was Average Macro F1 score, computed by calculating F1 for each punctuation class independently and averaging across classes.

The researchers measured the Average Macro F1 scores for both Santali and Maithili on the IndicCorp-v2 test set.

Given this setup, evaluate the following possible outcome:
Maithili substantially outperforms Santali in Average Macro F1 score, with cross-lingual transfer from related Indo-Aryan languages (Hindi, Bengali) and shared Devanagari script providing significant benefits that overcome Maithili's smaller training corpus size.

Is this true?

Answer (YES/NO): NO